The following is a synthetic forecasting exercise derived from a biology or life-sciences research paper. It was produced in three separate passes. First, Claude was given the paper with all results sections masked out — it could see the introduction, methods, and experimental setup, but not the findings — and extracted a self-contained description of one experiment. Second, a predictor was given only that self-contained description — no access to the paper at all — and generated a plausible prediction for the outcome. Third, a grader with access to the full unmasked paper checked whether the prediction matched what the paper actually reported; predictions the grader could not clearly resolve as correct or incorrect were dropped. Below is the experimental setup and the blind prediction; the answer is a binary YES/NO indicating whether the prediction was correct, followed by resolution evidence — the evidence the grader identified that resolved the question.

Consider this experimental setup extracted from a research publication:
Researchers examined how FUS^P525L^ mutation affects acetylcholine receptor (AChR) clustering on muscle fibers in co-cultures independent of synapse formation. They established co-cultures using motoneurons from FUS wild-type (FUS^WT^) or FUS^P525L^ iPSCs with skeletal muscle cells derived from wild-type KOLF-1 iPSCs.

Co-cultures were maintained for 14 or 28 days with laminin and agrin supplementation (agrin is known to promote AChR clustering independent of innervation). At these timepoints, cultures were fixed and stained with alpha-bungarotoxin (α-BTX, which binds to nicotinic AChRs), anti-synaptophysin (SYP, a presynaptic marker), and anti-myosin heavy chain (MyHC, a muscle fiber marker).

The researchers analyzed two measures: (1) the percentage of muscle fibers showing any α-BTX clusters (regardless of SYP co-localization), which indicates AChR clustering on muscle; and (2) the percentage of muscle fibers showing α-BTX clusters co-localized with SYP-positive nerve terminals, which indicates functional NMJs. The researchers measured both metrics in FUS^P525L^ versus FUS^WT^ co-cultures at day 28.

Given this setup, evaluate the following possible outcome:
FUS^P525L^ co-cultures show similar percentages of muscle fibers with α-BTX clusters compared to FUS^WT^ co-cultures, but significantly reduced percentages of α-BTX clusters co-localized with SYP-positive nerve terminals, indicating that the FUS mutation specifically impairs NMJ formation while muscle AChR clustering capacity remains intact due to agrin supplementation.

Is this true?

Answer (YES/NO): NO